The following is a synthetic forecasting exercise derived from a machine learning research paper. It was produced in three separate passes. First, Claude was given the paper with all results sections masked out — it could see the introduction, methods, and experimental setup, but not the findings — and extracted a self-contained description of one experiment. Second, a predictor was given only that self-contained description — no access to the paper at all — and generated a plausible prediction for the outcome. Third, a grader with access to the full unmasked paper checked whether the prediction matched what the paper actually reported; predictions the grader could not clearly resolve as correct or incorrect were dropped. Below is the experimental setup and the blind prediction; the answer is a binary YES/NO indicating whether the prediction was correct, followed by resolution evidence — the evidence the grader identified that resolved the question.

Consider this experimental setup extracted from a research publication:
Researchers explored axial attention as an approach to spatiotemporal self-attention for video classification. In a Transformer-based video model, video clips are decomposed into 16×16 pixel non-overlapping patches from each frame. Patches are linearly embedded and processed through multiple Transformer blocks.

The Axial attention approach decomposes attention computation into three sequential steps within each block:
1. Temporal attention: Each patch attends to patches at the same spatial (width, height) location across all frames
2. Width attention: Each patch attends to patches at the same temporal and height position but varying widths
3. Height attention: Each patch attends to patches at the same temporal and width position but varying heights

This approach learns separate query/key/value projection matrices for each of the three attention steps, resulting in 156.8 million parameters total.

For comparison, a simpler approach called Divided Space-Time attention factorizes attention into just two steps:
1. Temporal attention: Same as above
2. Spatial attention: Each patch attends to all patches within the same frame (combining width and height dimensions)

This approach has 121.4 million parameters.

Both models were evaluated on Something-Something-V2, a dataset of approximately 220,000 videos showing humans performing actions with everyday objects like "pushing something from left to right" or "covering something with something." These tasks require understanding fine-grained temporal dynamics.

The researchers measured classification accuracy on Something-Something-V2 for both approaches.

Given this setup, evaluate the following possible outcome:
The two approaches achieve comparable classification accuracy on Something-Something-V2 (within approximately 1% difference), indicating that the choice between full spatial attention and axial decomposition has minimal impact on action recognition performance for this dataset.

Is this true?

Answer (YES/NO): NO